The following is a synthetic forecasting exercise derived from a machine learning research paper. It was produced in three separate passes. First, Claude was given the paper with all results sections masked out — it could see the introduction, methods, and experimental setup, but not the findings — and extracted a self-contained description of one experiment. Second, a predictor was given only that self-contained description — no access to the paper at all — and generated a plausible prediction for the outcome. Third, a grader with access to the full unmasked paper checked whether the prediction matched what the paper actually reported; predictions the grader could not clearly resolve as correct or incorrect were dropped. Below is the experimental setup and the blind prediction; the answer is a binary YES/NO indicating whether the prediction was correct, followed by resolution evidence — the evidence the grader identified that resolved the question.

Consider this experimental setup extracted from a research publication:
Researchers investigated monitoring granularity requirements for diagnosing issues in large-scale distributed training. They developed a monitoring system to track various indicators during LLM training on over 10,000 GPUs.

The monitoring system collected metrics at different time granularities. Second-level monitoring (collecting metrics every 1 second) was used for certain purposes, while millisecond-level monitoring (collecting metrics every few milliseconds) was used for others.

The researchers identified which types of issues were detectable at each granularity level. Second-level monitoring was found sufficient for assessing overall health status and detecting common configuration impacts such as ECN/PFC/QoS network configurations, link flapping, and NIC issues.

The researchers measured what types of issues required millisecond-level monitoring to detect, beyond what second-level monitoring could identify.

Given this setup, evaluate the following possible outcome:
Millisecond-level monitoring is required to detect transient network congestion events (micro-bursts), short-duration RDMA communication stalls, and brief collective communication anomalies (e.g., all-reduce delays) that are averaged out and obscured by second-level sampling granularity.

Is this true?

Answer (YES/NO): NO